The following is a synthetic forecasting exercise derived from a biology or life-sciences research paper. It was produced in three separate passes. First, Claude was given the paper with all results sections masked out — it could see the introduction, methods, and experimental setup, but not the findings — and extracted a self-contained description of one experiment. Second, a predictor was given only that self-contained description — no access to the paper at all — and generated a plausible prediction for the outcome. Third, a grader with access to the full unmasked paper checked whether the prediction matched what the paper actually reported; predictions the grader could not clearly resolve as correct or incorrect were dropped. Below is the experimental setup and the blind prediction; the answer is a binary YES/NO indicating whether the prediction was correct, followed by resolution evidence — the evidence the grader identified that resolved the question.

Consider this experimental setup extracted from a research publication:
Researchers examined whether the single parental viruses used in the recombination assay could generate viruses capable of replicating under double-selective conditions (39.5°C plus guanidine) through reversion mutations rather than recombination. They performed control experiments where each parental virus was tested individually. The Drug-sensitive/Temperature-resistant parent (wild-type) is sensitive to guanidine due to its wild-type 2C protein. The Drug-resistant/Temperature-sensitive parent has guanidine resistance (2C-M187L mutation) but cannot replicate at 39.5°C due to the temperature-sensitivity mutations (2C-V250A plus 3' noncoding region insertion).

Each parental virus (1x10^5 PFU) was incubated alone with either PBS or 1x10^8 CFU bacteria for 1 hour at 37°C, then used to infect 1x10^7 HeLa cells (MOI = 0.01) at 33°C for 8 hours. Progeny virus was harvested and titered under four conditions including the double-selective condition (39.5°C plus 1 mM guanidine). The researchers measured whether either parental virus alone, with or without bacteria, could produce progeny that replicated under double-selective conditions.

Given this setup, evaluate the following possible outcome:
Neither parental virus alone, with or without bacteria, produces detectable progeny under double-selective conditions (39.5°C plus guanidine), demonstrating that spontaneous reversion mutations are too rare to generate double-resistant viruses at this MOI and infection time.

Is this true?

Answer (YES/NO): NO